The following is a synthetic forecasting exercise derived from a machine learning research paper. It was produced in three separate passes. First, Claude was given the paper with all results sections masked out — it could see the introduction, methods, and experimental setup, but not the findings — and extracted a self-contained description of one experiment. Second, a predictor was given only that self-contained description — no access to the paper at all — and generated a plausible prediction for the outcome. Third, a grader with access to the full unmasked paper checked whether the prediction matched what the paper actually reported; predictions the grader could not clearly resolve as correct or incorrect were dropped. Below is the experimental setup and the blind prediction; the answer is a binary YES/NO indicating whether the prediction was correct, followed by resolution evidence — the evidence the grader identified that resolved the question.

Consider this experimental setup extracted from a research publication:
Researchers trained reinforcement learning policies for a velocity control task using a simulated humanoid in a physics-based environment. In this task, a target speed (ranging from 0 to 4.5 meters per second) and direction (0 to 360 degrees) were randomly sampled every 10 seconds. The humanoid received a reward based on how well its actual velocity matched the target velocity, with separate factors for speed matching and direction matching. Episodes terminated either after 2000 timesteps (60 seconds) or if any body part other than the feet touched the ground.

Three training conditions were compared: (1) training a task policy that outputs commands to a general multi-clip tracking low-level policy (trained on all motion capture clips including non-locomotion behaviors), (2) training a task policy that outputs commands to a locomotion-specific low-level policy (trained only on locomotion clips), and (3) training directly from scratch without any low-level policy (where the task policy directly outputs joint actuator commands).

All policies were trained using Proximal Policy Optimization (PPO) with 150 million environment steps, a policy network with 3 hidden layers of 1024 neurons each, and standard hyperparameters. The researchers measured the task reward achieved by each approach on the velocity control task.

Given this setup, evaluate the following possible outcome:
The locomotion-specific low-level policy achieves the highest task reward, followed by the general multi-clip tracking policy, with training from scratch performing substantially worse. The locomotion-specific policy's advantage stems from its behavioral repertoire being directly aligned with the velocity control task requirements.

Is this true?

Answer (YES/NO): NO